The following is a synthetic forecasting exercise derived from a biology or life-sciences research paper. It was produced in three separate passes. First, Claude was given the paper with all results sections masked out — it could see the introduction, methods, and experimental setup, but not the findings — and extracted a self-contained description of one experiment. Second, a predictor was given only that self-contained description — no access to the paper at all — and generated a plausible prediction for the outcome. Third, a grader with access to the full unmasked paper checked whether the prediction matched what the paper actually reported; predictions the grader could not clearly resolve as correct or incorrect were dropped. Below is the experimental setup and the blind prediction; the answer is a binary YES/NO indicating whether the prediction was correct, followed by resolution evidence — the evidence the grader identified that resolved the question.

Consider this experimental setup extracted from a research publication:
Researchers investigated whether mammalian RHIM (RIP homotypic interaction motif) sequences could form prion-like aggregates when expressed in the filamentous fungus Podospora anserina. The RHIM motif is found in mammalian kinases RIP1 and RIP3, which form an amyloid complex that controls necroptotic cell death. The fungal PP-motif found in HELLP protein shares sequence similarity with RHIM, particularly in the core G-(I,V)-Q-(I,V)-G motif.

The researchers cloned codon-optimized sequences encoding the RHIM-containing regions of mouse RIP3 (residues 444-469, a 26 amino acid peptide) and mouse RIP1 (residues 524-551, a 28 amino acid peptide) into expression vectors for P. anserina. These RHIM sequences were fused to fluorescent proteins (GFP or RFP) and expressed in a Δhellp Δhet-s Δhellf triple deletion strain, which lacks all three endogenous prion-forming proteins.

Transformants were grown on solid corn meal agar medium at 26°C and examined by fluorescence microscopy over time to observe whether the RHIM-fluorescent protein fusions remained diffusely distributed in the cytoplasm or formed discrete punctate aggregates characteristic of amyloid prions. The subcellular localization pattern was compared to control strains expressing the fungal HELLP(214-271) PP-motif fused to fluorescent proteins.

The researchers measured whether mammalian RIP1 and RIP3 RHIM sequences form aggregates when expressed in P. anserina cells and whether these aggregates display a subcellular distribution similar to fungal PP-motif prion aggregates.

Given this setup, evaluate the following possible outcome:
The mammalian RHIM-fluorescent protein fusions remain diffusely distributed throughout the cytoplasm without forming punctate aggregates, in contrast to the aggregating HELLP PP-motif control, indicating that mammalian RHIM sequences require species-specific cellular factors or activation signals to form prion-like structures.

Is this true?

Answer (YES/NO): NO